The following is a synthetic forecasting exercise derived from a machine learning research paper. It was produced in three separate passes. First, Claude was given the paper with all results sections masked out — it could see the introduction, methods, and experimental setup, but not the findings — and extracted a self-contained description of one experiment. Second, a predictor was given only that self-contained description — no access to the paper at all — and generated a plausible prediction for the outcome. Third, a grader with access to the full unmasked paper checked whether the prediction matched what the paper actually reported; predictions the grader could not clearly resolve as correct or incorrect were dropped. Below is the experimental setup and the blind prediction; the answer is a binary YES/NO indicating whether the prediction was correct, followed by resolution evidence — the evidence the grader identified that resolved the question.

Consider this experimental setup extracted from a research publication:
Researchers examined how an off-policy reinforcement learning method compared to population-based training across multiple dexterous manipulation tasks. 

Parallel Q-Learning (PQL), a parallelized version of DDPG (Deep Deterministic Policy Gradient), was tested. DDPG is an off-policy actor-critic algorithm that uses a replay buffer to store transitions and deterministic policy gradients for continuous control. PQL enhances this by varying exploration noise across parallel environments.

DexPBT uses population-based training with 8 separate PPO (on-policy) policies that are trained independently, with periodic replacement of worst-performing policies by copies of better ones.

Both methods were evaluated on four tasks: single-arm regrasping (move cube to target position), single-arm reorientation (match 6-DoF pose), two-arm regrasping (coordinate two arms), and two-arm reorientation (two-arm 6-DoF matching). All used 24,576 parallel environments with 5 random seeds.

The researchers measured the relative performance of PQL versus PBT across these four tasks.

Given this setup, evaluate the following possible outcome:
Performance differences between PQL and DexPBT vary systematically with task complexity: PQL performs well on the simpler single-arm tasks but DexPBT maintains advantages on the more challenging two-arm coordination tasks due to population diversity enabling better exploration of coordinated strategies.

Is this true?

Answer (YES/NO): NO